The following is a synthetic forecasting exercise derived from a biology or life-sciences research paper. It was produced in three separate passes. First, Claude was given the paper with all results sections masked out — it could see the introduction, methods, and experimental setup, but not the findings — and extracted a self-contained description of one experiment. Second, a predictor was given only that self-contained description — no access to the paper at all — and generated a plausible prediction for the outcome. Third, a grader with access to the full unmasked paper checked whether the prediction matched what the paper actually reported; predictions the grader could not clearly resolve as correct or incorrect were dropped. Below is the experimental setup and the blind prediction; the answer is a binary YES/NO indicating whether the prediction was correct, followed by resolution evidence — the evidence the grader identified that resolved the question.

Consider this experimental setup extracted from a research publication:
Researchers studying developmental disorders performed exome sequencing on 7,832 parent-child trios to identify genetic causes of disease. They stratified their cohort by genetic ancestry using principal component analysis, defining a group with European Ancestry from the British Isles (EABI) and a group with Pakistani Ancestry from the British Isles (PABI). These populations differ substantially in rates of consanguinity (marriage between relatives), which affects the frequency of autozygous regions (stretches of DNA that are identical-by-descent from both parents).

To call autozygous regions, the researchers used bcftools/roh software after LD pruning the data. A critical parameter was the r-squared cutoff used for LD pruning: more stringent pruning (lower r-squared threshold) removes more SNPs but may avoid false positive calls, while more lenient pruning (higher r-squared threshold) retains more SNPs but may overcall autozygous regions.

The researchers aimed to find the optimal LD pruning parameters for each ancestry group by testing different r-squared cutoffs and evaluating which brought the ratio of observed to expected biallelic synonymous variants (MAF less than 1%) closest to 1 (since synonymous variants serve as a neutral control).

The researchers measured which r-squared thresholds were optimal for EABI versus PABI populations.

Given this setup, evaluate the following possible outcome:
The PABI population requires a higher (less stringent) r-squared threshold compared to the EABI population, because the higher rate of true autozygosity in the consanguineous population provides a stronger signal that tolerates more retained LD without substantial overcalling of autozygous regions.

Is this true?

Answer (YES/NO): YES